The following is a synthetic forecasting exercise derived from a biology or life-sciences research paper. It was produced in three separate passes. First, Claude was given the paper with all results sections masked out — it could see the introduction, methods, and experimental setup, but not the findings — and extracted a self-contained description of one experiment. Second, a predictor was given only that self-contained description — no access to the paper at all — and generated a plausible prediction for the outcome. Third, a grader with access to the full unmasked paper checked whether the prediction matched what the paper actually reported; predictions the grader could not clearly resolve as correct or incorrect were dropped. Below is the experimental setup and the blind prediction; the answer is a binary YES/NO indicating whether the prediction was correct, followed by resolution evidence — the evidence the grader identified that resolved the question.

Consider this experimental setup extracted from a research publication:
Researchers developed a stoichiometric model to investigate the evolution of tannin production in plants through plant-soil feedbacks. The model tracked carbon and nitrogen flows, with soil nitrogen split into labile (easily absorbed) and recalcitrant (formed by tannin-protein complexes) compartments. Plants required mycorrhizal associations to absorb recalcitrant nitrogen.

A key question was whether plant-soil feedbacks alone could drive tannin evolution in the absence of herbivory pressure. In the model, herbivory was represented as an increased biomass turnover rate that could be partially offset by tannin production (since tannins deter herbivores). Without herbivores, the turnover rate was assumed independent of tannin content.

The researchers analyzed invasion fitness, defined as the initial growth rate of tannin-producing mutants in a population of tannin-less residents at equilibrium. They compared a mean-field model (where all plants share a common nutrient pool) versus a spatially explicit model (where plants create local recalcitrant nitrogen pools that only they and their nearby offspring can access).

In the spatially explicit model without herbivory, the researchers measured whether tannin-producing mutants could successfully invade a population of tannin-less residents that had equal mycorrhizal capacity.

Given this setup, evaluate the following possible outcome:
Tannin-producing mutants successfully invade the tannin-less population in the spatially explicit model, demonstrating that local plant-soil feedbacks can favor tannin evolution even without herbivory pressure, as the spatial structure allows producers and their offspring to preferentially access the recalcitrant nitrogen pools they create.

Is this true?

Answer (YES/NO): YES